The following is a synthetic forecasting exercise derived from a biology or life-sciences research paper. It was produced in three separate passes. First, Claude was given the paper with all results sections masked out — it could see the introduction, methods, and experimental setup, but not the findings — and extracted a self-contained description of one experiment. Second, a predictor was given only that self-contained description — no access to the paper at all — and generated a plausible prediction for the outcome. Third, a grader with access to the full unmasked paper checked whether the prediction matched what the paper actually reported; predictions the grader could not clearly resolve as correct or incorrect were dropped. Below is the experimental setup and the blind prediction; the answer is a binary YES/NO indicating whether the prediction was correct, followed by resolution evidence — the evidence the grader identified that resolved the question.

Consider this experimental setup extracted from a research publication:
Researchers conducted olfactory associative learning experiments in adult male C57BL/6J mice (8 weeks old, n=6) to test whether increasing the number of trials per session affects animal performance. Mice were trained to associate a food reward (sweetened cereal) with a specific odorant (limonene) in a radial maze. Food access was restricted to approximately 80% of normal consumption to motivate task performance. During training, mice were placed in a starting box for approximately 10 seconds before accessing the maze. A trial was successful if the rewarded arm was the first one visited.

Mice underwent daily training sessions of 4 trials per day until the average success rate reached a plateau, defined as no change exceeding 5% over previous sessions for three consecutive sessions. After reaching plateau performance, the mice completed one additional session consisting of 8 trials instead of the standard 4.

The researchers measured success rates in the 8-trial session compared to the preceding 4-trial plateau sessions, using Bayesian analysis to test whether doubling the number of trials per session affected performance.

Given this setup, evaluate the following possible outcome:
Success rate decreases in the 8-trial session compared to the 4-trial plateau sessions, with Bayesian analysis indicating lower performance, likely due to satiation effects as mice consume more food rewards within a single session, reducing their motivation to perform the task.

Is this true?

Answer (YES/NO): NO